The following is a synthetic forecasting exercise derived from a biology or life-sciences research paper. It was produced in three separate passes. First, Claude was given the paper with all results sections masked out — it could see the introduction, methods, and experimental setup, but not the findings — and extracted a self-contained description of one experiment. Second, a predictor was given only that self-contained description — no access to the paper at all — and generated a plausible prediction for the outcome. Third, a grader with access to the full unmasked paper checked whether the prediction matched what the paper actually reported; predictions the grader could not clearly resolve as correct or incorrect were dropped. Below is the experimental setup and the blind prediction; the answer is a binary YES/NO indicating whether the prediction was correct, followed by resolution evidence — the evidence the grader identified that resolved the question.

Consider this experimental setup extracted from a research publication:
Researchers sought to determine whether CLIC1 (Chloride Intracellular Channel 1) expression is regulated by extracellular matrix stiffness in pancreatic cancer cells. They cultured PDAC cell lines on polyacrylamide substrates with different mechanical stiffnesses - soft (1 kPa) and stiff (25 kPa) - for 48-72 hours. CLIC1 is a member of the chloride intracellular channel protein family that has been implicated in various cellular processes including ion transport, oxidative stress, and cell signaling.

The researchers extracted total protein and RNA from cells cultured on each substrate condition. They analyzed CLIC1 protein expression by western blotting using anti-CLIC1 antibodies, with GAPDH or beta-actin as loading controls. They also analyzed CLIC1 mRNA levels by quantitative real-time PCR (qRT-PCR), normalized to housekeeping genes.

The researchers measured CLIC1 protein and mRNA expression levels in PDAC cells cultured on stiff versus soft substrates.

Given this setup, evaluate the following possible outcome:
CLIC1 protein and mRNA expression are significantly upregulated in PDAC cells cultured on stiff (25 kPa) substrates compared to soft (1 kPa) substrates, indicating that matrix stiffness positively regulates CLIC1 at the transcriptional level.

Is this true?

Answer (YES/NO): YES